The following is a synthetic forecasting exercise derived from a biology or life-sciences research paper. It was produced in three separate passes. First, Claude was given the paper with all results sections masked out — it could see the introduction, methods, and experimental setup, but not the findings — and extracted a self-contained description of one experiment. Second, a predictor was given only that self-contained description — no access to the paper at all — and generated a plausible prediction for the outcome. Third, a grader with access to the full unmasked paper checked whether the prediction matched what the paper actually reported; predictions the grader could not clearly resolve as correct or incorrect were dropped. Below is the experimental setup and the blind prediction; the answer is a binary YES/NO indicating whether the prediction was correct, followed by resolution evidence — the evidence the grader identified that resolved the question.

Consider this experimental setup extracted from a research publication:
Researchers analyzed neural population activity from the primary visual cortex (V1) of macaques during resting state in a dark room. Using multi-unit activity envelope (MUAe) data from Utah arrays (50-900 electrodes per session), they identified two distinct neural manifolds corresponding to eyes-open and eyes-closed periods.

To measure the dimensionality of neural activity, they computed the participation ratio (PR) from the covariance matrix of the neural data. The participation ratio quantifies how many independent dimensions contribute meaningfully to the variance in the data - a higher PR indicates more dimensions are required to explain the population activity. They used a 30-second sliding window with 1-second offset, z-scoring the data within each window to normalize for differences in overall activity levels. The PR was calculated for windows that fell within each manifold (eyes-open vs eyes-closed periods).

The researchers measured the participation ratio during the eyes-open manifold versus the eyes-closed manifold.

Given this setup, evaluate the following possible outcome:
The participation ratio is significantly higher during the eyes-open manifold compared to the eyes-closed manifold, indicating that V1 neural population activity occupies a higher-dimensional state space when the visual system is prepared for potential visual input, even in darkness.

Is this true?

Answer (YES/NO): YES